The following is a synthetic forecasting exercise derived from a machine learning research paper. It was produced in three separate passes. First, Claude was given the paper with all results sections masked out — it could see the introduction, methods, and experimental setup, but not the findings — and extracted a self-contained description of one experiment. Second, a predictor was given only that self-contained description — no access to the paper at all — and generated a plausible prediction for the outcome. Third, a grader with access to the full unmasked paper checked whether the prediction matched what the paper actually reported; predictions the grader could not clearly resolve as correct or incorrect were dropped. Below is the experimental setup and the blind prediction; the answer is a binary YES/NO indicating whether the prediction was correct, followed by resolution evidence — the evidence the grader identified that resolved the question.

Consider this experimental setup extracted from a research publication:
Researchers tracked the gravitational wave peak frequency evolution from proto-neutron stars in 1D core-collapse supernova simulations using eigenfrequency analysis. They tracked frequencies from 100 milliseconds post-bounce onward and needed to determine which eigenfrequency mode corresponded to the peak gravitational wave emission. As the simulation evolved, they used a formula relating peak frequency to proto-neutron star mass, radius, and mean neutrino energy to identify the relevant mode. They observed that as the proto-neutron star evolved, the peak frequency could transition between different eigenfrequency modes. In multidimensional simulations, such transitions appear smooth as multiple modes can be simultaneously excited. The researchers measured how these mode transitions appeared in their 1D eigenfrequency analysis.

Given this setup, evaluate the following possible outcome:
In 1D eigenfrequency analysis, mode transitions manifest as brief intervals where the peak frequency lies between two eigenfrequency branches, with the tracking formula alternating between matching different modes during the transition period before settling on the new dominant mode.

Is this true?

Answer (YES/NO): NO